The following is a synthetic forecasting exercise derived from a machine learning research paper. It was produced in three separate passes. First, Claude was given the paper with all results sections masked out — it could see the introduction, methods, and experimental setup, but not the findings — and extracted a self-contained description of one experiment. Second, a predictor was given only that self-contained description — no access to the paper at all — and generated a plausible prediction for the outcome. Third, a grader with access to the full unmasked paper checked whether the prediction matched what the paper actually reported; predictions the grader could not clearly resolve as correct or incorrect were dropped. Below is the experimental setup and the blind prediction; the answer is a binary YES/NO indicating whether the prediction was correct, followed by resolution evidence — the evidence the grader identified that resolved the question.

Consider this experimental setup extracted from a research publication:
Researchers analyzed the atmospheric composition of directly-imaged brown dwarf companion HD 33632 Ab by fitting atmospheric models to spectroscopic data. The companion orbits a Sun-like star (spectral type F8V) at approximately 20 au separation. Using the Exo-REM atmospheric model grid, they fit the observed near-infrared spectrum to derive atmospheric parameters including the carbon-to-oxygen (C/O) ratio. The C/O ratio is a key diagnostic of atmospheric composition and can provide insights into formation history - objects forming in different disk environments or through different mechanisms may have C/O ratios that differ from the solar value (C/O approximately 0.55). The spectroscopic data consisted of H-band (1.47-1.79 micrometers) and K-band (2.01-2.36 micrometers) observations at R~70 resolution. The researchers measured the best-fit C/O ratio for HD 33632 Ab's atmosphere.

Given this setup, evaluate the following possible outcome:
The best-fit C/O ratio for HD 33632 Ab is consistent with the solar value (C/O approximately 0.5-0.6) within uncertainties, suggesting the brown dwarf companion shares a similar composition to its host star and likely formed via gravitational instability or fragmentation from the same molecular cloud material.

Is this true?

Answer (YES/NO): YES